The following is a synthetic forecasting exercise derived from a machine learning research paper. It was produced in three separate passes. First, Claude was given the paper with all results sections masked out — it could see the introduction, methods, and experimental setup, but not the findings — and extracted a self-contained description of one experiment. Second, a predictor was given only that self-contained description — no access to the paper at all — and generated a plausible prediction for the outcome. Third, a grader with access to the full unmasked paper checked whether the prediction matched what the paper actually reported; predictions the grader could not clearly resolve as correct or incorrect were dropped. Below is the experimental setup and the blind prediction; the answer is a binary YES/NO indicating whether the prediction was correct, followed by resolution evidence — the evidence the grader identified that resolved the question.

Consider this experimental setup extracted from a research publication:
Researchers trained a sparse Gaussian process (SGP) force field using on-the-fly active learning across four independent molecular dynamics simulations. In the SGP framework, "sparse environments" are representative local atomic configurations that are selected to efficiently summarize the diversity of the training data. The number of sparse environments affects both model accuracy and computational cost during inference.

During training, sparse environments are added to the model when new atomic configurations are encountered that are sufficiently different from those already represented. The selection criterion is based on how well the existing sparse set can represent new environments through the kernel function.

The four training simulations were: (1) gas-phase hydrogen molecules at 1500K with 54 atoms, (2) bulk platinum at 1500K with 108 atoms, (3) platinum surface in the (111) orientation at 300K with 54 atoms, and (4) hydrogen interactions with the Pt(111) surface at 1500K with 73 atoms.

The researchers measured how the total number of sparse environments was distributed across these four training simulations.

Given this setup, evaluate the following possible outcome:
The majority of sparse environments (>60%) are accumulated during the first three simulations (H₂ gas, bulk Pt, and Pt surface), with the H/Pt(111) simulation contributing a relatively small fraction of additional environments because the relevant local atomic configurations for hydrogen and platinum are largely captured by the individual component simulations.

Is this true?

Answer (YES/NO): NO